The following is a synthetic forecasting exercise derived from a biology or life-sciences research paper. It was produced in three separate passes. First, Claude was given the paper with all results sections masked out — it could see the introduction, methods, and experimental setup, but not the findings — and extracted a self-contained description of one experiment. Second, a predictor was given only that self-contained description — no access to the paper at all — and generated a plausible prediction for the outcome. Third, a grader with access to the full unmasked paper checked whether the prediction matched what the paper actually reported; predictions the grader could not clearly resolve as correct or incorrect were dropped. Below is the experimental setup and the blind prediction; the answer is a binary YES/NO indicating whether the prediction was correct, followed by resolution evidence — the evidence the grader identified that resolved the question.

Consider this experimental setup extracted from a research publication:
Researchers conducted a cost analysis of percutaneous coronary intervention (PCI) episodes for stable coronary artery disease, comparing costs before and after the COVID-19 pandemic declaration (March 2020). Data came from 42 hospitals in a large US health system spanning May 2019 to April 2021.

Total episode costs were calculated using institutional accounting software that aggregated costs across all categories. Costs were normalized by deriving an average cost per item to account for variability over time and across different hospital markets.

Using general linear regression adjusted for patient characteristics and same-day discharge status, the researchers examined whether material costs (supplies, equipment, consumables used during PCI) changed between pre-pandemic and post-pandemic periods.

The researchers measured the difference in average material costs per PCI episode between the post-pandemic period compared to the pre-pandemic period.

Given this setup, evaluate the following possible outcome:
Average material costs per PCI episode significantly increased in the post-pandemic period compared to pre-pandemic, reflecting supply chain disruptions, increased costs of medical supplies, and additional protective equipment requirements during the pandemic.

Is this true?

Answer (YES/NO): YES